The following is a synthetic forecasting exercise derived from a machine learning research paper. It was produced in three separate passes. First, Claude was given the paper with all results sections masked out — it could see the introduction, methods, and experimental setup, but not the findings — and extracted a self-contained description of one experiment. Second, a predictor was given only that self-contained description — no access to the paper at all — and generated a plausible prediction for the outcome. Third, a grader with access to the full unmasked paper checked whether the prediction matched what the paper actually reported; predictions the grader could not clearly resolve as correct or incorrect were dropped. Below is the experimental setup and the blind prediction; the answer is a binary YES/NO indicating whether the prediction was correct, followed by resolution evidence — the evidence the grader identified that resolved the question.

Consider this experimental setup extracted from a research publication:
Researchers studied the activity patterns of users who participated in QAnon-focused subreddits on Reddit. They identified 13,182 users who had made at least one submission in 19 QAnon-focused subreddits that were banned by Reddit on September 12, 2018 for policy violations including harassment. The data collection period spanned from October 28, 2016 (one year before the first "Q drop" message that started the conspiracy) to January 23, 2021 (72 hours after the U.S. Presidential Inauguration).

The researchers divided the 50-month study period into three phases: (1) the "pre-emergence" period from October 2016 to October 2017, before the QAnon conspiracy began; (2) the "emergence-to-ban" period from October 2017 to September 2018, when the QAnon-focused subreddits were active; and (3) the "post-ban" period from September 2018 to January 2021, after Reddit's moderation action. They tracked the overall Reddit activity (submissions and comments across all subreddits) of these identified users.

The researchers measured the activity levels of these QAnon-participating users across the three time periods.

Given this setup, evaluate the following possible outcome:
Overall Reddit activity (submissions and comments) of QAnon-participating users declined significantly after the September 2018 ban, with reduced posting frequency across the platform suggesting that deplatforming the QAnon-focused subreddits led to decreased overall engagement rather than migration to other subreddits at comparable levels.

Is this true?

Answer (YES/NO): YES